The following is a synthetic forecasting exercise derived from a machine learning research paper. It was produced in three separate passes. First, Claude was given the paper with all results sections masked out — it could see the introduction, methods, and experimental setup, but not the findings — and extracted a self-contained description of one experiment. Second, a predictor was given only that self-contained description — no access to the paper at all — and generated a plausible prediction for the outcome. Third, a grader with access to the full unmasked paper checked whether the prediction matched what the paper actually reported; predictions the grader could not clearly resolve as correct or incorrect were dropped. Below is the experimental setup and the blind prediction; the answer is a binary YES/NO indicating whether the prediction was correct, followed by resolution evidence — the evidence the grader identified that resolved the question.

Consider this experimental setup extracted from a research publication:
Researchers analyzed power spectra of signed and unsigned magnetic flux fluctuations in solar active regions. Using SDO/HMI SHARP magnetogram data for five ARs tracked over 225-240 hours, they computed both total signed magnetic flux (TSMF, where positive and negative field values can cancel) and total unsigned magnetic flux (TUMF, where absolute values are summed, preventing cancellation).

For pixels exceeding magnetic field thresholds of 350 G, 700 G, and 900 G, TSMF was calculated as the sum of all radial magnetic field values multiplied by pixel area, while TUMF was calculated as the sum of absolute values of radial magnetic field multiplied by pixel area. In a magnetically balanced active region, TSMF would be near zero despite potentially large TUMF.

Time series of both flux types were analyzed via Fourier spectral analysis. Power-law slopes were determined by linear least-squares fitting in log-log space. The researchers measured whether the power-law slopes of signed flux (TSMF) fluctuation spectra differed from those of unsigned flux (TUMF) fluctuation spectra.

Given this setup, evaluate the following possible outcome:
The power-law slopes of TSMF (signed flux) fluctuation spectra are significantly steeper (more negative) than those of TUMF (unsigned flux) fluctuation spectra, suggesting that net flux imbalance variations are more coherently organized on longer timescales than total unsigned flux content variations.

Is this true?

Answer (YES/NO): NO